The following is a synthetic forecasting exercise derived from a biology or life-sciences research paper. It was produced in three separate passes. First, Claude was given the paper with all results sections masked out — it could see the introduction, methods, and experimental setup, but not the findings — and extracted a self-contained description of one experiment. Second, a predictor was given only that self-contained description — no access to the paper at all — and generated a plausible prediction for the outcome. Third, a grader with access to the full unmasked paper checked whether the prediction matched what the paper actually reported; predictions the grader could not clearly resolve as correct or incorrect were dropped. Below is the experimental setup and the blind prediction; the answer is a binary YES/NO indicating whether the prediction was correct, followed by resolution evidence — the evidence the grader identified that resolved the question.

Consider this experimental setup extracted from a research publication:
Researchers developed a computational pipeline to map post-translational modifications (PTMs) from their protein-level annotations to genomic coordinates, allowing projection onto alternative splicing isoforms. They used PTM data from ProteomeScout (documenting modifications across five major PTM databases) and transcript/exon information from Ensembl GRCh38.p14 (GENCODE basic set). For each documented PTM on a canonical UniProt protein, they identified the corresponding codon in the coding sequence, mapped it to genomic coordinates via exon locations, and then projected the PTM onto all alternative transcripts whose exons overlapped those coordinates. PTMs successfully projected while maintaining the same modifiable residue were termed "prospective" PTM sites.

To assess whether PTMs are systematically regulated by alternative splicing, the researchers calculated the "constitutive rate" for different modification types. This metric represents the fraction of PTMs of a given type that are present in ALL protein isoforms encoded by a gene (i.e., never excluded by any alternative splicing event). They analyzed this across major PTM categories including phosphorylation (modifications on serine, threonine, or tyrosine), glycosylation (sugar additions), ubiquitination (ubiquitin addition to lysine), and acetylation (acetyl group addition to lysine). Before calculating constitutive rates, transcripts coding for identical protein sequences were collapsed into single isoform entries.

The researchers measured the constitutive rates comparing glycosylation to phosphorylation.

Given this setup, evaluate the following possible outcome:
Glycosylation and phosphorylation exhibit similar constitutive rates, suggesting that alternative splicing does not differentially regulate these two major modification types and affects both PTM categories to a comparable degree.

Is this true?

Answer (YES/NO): NO